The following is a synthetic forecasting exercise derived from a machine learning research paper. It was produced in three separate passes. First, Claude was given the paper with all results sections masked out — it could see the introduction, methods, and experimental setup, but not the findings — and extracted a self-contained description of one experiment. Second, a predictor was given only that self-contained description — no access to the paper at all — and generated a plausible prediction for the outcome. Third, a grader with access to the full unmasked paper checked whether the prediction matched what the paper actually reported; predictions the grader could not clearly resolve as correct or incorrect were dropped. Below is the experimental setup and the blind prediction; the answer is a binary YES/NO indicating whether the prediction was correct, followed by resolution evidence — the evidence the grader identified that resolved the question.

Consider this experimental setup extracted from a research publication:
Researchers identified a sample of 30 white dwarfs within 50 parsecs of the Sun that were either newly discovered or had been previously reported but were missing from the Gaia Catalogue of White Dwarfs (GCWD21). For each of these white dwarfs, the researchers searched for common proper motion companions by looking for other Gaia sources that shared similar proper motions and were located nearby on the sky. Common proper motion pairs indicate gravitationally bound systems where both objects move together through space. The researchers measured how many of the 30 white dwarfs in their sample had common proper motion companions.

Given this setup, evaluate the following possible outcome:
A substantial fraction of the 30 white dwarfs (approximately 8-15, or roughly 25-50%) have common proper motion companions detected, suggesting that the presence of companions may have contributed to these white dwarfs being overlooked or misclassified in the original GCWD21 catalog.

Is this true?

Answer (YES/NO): NO